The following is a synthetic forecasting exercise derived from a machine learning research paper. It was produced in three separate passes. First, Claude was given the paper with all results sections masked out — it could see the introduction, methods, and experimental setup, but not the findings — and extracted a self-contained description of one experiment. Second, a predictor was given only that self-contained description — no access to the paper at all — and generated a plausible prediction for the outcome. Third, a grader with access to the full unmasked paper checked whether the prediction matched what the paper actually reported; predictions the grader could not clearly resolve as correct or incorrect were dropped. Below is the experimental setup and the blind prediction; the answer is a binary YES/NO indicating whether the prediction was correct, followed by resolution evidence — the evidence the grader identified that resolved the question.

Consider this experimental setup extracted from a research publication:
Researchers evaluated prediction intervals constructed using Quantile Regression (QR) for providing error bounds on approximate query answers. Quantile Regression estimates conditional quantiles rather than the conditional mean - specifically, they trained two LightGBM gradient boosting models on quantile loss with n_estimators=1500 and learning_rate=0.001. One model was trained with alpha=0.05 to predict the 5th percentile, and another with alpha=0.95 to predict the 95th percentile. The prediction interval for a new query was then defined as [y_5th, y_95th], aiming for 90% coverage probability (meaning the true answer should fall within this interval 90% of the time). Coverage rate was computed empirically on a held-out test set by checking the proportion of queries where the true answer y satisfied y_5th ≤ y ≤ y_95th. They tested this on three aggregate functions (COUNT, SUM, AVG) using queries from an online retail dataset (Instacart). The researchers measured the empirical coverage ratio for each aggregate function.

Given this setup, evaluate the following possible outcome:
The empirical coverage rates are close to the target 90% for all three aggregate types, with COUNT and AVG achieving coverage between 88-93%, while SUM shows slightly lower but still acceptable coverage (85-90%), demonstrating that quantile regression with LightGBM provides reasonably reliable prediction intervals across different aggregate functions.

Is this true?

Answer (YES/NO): NO